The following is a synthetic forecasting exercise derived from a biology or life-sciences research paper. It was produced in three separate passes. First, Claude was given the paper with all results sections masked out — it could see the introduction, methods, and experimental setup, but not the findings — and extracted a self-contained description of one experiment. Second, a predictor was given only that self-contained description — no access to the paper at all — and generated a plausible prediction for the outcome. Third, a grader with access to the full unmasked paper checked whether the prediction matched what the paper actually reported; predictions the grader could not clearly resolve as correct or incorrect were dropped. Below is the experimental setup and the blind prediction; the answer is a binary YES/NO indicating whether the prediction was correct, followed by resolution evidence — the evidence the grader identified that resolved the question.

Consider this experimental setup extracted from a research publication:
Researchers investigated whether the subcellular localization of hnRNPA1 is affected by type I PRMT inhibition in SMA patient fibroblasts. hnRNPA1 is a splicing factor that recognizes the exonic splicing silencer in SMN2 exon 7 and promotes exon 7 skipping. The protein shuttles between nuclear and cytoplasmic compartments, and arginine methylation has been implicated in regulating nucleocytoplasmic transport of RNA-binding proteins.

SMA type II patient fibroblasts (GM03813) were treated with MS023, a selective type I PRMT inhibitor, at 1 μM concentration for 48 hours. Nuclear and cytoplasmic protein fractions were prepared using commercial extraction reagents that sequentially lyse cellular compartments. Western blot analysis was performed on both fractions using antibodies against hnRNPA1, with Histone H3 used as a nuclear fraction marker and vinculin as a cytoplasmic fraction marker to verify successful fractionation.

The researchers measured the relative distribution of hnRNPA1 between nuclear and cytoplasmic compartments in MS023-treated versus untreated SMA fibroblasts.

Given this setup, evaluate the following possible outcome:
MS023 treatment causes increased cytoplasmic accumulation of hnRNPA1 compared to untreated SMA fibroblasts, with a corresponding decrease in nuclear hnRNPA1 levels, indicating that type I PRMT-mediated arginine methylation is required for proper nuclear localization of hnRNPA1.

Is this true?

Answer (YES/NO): NO